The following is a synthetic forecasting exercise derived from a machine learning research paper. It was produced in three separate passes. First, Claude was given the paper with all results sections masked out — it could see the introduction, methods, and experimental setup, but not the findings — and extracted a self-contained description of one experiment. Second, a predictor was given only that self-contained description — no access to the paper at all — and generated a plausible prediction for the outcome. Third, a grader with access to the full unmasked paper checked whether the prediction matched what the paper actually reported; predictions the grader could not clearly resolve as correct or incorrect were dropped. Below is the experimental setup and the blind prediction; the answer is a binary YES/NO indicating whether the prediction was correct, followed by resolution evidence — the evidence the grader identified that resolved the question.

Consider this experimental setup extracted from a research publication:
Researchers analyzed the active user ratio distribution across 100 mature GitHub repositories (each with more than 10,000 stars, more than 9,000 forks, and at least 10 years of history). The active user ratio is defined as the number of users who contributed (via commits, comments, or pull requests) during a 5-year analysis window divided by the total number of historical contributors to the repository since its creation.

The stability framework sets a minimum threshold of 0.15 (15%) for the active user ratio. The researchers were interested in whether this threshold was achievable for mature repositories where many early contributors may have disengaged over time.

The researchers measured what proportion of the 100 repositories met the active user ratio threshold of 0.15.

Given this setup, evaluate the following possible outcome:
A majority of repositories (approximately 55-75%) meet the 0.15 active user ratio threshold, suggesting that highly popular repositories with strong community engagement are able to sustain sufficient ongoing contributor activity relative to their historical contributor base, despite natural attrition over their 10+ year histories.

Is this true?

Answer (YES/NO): NO